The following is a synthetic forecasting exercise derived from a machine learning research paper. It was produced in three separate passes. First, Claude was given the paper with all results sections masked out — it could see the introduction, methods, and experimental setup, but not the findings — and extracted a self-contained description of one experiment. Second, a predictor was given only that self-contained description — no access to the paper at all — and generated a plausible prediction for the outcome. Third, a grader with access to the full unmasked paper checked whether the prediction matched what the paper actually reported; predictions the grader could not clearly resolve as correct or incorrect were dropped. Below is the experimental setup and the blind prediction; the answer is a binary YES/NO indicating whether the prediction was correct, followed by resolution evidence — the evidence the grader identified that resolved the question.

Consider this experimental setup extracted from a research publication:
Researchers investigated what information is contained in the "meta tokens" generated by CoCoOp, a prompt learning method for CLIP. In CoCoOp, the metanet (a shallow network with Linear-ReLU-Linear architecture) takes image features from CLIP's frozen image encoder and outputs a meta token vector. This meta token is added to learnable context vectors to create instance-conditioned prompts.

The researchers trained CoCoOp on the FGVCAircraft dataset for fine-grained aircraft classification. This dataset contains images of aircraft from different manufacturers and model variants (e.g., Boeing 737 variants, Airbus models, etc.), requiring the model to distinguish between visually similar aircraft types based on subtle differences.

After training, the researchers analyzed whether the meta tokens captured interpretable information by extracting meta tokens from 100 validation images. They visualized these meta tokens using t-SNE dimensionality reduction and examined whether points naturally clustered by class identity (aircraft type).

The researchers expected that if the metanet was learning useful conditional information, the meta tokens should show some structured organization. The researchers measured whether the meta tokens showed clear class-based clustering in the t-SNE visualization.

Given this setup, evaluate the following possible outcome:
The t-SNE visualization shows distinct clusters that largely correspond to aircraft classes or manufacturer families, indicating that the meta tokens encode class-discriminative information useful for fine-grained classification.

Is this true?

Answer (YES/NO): NO